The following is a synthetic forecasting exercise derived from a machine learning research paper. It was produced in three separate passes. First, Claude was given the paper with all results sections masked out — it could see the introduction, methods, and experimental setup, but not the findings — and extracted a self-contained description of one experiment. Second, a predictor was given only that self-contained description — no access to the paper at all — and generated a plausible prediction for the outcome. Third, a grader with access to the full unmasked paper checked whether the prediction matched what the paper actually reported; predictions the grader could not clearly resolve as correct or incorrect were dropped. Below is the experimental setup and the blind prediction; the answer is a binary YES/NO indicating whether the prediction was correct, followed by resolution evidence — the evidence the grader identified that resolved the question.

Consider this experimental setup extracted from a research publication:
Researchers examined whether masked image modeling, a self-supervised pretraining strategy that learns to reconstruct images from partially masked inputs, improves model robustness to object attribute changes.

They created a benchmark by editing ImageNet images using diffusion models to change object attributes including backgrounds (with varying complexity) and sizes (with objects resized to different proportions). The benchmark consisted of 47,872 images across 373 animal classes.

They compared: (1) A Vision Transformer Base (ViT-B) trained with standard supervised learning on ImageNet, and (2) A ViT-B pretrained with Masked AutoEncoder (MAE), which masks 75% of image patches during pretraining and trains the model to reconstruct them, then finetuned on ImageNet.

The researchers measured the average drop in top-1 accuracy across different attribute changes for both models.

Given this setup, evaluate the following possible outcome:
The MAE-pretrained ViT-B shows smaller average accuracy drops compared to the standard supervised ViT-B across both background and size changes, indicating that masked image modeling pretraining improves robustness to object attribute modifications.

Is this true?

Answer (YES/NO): YES